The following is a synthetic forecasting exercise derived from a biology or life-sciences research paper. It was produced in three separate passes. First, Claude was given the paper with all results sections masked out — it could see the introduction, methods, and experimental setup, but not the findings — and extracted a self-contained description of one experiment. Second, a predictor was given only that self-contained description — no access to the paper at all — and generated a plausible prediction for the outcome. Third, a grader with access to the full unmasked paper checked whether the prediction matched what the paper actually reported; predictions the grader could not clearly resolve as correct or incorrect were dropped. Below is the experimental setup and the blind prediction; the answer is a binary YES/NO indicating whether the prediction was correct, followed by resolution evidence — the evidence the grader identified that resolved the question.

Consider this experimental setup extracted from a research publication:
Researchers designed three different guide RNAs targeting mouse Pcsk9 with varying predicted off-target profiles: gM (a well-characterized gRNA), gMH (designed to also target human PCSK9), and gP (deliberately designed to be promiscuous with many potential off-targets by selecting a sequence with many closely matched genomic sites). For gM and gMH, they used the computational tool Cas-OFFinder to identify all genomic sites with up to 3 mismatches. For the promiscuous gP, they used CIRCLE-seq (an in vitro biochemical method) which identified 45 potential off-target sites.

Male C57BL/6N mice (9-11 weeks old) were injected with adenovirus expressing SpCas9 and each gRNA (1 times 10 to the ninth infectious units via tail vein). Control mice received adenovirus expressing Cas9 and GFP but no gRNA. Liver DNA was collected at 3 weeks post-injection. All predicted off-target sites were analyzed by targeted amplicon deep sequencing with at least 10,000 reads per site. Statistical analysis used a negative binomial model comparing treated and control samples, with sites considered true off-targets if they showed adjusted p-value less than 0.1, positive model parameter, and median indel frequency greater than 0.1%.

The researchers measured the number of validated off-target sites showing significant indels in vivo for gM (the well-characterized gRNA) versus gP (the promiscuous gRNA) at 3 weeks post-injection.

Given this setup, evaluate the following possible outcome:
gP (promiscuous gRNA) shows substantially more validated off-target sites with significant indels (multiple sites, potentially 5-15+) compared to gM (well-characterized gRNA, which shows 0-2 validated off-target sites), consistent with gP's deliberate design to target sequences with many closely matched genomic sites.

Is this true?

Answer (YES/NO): YES